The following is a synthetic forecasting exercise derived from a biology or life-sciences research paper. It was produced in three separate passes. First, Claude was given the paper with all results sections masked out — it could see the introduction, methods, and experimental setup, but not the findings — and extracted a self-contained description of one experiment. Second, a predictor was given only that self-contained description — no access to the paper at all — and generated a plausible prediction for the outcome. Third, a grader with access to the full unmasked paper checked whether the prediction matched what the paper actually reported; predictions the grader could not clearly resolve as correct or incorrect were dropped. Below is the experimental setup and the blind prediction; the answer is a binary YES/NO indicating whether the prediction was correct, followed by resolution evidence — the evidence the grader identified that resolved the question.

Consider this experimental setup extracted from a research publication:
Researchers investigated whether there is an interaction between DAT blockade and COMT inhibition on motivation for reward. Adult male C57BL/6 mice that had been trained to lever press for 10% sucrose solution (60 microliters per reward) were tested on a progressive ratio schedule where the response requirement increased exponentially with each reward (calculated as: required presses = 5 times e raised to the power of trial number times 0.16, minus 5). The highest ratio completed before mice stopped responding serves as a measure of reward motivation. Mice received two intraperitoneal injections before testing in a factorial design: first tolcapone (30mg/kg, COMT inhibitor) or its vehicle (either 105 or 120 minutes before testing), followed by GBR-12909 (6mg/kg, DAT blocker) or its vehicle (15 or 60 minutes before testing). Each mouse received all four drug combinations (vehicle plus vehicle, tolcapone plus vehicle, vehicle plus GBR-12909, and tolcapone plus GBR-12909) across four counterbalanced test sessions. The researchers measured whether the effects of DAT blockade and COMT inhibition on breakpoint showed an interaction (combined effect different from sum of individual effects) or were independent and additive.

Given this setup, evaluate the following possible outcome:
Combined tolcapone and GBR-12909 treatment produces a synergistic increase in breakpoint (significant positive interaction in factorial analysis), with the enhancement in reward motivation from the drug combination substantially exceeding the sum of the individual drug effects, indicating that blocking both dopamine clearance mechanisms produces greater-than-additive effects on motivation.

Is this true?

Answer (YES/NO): NO